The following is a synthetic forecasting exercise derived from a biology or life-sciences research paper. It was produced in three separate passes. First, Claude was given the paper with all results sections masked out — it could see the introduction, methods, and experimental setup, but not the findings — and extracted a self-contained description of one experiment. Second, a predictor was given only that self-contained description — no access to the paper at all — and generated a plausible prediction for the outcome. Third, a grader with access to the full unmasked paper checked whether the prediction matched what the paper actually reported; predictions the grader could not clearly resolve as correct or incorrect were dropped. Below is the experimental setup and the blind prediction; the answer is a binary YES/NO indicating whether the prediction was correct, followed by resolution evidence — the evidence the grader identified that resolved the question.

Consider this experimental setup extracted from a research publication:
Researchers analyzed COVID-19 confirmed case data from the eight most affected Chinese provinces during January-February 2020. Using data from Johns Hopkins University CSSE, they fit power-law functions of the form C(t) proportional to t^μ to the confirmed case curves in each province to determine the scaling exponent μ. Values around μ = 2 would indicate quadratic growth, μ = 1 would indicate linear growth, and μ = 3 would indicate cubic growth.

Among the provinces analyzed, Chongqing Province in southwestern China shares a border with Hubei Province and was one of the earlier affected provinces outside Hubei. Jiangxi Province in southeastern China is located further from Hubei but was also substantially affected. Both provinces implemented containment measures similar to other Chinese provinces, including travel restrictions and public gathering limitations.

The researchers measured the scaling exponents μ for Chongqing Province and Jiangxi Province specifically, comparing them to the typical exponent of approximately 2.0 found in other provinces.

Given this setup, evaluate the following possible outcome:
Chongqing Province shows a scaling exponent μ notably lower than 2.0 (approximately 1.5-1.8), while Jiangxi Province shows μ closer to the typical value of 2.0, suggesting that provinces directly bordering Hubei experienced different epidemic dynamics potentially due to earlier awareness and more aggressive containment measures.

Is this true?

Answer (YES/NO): NO